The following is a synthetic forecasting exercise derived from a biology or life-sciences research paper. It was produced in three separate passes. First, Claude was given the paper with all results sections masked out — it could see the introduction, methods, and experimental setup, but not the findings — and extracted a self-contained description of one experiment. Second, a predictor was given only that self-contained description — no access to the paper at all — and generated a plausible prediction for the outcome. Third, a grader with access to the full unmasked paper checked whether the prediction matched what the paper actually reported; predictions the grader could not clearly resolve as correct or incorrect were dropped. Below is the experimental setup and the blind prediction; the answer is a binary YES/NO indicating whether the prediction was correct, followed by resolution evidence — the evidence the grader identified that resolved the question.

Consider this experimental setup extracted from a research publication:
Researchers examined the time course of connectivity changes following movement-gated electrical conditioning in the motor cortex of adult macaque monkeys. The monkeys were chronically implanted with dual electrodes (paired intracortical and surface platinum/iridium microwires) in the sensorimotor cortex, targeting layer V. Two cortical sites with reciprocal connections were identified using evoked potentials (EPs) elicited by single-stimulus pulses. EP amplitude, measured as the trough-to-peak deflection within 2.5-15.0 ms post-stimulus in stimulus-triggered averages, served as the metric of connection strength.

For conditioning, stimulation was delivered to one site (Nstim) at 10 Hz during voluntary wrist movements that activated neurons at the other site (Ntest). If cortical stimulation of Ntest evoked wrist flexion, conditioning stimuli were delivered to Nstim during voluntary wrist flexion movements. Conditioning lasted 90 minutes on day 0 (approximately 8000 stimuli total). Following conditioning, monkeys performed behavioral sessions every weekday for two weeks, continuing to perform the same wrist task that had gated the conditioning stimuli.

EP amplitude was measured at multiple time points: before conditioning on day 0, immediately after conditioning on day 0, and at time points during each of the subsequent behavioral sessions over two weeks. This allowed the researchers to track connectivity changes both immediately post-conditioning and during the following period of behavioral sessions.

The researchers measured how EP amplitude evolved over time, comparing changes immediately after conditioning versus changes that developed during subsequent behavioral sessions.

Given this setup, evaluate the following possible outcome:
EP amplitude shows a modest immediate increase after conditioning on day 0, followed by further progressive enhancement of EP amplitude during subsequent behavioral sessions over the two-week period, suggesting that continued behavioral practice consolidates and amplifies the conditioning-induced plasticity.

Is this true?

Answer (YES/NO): YES